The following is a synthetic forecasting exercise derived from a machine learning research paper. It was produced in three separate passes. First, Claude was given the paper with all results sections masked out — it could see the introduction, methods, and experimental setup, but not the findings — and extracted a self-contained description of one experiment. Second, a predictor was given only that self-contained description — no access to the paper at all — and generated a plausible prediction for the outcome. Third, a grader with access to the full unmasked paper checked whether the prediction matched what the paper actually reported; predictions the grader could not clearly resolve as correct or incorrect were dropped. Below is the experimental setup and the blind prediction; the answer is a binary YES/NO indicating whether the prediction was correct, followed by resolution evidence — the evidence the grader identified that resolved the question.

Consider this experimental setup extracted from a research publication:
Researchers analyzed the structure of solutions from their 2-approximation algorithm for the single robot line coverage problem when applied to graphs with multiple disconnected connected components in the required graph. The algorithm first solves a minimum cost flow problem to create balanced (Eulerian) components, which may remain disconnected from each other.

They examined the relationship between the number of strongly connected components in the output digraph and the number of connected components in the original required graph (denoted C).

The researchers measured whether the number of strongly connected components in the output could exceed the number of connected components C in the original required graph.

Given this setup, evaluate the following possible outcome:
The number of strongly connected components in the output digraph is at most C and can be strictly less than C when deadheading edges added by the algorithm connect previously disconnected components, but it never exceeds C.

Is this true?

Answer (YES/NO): YES